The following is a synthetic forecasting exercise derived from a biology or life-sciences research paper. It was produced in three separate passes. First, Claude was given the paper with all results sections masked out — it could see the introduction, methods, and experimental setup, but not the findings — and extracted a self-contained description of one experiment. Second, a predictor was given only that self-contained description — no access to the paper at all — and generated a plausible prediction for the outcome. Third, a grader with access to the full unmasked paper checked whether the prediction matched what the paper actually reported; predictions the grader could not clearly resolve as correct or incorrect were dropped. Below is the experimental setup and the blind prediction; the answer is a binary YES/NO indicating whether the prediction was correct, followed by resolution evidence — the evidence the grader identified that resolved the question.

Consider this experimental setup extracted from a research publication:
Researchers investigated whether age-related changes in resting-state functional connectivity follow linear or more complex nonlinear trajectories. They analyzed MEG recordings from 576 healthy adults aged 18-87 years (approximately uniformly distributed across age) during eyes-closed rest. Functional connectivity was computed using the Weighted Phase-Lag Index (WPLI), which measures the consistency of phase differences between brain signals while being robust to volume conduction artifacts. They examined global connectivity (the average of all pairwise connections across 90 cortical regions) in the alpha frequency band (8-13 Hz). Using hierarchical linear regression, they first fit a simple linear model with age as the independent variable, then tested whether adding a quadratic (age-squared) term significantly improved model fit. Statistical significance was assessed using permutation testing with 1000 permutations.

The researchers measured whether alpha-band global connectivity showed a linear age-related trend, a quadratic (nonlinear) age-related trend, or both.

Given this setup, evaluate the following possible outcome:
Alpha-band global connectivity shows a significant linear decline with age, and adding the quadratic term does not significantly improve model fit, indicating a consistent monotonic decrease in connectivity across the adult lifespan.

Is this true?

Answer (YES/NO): YES